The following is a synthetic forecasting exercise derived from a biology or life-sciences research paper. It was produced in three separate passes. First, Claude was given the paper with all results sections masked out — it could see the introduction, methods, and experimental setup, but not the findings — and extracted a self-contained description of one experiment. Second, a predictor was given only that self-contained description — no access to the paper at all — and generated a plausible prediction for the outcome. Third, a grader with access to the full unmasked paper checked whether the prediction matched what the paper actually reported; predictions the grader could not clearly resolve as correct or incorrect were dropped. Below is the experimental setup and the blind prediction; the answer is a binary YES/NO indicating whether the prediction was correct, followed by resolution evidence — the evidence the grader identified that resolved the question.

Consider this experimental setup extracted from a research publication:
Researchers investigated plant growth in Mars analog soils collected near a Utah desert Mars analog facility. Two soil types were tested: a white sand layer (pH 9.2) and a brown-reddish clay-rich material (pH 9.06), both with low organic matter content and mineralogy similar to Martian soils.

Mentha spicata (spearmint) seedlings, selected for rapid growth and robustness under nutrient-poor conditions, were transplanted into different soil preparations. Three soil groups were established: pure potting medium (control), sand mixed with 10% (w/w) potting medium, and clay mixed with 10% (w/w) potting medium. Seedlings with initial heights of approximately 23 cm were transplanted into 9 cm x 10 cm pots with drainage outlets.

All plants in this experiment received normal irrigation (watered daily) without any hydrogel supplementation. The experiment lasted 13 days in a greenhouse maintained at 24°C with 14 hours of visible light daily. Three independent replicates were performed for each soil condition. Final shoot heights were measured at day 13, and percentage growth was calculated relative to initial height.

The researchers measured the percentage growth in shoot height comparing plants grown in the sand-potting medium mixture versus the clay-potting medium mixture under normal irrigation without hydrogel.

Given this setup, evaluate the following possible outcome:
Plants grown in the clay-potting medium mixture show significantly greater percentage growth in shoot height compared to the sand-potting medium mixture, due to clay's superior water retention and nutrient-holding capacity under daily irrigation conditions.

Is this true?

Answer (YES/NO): NO